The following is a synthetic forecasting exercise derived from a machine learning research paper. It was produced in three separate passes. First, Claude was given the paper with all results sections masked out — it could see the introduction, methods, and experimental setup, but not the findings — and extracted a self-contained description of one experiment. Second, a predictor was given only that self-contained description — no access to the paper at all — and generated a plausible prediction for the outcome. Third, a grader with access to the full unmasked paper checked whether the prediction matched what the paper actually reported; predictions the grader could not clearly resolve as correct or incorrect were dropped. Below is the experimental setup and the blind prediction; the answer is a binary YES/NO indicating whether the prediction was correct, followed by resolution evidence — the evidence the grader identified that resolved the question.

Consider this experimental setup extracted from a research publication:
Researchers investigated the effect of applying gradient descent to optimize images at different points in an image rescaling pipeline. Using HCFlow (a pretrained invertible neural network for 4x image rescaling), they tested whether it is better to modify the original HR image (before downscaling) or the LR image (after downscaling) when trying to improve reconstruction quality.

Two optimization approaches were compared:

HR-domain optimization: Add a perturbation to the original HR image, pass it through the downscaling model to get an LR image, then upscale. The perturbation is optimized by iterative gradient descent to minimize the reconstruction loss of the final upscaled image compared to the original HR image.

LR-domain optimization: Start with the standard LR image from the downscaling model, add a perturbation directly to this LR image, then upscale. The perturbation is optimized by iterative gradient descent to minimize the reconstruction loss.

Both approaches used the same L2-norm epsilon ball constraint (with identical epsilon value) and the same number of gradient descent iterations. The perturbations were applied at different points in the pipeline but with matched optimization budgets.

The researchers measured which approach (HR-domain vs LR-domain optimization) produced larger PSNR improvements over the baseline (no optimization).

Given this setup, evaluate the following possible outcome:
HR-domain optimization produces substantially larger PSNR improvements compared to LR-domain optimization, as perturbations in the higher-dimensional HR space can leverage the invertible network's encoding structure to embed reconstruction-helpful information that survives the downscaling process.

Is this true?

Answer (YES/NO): NO